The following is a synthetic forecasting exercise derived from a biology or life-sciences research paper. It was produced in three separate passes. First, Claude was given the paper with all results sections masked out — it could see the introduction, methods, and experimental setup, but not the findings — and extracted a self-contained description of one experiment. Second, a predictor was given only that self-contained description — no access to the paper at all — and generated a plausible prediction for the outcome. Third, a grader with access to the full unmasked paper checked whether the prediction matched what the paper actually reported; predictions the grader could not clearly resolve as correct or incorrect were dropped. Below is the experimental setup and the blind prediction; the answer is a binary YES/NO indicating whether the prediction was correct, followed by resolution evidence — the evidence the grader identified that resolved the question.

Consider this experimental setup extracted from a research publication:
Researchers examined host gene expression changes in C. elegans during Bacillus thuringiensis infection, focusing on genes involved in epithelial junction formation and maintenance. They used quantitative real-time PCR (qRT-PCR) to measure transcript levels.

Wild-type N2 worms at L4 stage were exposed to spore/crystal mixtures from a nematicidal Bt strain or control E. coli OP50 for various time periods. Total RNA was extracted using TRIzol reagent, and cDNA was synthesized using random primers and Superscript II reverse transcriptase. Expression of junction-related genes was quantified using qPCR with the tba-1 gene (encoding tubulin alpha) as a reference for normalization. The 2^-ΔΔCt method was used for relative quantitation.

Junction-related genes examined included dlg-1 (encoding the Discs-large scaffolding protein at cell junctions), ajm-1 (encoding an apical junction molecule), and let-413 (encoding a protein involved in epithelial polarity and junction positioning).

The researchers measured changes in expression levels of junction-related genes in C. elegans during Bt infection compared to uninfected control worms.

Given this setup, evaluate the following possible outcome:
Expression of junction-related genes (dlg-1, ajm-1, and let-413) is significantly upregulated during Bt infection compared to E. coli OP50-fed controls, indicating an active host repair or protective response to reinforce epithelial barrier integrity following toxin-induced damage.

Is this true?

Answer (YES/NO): YES